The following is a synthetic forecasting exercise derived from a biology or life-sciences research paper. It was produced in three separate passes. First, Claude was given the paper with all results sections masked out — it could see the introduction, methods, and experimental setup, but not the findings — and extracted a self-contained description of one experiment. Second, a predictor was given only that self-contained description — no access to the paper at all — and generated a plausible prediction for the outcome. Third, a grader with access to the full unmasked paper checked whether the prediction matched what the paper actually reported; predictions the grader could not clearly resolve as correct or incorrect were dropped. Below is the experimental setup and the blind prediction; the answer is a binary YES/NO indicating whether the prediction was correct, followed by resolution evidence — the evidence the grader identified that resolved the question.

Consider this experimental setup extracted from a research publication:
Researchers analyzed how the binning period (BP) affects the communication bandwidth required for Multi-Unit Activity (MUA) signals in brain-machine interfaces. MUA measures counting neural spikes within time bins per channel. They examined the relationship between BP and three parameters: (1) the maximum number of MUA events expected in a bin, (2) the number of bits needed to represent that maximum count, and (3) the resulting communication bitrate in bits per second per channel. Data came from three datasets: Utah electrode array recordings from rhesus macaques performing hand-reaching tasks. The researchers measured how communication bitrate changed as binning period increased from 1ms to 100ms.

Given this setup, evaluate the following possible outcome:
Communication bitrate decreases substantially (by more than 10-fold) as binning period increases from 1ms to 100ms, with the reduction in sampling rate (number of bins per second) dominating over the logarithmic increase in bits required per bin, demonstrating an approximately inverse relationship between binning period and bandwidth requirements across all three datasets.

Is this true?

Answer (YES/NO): YES